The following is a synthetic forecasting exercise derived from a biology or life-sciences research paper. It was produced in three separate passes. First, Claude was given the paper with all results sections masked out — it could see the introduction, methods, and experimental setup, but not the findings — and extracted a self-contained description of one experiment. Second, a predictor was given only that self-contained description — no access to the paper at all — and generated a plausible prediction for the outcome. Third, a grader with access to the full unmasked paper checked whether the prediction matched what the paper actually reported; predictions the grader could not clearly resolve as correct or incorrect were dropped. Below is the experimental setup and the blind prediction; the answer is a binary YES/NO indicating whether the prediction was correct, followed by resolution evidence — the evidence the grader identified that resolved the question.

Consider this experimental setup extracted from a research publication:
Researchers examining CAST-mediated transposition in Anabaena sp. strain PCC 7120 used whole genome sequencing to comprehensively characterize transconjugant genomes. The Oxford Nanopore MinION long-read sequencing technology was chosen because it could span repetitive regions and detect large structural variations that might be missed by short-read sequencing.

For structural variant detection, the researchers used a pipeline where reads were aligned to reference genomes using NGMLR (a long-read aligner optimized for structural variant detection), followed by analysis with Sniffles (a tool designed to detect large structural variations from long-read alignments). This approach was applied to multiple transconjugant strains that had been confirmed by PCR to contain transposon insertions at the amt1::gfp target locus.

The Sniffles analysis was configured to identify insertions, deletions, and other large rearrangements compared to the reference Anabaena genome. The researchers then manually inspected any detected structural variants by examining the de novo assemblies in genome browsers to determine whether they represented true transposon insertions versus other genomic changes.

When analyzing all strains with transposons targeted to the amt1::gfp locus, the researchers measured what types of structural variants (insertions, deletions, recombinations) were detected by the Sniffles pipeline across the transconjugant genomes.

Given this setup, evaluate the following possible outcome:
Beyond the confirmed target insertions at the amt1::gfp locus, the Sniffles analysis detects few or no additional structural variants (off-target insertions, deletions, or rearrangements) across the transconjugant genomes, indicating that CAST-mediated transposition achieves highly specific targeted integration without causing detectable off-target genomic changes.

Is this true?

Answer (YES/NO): NO